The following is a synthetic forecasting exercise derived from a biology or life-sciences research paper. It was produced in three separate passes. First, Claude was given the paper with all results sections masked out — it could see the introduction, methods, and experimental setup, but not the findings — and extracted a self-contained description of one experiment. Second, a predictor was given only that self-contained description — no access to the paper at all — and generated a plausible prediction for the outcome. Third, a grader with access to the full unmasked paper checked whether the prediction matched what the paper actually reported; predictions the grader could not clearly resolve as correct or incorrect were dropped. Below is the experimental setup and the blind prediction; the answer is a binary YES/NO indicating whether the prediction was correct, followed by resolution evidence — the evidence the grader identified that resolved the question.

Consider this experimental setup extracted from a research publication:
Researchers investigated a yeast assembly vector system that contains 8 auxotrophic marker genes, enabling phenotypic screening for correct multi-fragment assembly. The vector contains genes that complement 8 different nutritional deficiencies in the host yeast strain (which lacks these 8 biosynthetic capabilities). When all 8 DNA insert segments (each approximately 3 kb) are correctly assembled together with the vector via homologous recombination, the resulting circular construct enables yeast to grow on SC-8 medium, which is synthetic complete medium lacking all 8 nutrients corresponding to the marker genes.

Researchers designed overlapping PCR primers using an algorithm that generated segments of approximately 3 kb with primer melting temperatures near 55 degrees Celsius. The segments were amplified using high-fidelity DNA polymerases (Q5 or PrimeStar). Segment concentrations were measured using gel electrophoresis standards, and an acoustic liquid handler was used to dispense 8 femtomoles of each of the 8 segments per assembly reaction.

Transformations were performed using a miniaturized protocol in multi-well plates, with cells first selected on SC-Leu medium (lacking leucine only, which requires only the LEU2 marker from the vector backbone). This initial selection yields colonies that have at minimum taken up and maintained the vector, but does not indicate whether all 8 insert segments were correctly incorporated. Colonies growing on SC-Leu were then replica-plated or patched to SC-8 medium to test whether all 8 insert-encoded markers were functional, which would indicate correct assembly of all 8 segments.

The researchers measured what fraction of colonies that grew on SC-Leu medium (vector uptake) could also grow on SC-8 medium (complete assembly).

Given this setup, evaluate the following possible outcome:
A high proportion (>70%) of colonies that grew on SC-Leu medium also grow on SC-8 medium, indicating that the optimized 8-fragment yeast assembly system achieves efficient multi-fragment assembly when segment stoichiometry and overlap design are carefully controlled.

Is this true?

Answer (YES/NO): YES